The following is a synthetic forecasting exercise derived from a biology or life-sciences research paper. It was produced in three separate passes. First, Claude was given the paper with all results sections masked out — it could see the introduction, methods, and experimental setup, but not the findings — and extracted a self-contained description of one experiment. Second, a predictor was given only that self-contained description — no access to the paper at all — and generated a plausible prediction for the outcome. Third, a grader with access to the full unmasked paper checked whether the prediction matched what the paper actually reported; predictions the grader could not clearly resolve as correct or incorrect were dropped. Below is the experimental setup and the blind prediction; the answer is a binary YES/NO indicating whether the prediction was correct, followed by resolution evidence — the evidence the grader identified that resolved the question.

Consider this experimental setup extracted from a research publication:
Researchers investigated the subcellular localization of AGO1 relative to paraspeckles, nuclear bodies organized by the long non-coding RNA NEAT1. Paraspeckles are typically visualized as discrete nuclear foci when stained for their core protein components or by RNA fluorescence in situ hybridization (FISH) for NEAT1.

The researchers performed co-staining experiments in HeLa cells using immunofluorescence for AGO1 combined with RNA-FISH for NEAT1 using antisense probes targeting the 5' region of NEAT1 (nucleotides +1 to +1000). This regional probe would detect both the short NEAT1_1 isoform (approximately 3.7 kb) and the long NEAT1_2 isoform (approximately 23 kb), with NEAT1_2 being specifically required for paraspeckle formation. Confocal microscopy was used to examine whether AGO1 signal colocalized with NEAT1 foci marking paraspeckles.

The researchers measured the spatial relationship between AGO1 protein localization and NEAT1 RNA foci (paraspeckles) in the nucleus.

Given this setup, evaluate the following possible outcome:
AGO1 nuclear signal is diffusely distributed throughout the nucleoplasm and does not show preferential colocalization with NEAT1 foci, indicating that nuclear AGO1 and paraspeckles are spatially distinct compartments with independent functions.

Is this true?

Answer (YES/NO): NO